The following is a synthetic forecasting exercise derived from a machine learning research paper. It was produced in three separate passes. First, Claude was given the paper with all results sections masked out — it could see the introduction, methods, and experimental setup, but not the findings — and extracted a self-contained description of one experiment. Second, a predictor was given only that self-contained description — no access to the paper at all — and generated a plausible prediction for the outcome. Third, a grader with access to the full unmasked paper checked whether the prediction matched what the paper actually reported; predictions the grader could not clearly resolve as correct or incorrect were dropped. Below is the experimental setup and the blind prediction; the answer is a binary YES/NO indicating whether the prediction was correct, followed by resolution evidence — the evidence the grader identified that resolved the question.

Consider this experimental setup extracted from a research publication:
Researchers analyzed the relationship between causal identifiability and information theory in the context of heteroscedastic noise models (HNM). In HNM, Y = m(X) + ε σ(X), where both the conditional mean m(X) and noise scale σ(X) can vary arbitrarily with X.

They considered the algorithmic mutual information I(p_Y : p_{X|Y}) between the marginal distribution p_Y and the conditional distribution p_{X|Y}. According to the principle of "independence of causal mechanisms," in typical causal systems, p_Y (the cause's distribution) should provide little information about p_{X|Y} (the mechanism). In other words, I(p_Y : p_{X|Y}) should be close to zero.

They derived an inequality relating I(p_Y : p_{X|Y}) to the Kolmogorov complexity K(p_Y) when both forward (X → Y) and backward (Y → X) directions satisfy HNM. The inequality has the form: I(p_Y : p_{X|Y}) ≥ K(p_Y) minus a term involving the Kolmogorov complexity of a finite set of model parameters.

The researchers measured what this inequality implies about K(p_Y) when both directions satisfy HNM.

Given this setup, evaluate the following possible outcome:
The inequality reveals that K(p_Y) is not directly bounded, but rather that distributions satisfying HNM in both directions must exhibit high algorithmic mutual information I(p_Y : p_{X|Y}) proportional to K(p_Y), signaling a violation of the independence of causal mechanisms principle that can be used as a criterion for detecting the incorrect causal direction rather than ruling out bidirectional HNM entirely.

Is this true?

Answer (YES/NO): NO